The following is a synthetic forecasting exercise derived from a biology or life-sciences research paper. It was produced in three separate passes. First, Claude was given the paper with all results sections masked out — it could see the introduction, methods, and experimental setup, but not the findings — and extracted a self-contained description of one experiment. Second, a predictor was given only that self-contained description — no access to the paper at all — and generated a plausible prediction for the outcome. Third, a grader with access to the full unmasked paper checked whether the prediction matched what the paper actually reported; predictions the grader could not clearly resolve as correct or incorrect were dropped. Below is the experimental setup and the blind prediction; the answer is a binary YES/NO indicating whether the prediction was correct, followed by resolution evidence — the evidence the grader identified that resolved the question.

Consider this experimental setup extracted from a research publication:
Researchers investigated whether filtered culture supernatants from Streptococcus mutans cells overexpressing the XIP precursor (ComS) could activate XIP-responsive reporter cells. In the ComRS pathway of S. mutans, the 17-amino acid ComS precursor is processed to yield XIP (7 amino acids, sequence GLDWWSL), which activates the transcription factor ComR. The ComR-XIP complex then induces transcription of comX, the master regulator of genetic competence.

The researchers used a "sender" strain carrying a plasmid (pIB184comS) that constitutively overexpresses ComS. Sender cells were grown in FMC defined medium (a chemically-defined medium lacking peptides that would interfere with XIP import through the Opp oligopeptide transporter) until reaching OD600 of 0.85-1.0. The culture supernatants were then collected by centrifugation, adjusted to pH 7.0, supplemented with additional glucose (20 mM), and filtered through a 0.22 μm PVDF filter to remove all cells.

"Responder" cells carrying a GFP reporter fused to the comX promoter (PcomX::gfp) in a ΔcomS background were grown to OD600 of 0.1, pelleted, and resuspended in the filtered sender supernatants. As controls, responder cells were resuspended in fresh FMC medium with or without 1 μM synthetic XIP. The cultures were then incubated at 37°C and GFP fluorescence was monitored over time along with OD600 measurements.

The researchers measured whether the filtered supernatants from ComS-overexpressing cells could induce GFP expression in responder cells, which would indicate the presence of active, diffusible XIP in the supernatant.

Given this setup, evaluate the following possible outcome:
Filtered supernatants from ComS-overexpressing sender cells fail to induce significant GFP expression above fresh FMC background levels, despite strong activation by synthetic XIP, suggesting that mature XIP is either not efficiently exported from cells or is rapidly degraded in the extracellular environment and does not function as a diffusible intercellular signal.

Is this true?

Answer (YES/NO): NO